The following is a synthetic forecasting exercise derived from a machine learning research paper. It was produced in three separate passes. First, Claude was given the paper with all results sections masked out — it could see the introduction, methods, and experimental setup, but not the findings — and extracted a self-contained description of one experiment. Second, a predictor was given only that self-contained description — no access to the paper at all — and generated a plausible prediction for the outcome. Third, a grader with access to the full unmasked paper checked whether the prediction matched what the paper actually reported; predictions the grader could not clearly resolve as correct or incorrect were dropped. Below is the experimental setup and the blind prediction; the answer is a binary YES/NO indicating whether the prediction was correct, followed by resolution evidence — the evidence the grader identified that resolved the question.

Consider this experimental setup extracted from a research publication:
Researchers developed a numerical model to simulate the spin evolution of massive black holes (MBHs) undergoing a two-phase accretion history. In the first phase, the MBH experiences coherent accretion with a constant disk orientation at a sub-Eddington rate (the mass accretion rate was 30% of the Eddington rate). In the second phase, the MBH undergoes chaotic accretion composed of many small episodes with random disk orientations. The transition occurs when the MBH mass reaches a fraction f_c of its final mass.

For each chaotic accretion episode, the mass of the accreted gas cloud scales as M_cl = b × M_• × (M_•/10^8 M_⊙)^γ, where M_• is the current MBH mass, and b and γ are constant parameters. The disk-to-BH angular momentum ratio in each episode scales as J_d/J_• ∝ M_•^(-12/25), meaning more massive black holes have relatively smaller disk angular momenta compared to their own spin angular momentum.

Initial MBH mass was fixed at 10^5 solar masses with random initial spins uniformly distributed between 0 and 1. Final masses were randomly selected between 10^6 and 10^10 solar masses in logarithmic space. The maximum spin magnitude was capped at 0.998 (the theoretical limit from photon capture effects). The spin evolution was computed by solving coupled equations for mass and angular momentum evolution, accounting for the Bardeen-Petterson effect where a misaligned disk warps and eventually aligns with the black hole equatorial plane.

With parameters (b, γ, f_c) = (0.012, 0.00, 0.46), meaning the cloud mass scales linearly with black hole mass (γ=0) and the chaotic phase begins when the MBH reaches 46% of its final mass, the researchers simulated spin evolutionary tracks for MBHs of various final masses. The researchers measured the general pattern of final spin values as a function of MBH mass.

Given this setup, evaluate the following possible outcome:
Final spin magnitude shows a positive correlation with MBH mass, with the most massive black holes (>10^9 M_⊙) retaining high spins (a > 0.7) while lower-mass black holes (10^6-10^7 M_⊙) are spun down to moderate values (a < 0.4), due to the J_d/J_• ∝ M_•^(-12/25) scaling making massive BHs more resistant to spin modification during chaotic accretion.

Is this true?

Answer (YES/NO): NO